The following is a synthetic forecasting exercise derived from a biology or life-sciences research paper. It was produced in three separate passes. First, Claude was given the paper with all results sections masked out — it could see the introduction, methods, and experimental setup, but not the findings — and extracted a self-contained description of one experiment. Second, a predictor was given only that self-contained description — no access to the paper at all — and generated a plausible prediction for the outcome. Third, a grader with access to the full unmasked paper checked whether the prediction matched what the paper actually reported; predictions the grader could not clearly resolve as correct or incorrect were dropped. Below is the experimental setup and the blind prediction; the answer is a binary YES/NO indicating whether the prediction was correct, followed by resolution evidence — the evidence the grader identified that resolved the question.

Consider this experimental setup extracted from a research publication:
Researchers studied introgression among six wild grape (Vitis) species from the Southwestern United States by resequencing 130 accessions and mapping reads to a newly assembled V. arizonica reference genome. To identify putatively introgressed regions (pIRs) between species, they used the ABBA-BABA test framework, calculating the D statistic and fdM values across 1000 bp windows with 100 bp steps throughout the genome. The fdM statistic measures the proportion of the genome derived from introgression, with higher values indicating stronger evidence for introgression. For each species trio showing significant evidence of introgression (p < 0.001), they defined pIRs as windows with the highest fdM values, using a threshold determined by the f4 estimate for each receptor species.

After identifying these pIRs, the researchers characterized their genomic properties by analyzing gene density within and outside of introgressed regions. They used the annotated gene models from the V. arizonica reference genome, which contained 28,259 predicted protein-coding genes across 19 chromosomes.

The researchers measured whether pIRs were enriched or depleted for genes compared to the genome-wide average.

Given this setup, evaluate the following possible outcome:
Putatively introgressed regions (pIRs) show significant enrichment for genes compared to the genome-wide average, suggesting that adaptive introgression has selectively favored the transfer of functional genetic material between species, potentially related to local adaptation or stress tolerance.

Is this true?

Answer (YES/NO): NO